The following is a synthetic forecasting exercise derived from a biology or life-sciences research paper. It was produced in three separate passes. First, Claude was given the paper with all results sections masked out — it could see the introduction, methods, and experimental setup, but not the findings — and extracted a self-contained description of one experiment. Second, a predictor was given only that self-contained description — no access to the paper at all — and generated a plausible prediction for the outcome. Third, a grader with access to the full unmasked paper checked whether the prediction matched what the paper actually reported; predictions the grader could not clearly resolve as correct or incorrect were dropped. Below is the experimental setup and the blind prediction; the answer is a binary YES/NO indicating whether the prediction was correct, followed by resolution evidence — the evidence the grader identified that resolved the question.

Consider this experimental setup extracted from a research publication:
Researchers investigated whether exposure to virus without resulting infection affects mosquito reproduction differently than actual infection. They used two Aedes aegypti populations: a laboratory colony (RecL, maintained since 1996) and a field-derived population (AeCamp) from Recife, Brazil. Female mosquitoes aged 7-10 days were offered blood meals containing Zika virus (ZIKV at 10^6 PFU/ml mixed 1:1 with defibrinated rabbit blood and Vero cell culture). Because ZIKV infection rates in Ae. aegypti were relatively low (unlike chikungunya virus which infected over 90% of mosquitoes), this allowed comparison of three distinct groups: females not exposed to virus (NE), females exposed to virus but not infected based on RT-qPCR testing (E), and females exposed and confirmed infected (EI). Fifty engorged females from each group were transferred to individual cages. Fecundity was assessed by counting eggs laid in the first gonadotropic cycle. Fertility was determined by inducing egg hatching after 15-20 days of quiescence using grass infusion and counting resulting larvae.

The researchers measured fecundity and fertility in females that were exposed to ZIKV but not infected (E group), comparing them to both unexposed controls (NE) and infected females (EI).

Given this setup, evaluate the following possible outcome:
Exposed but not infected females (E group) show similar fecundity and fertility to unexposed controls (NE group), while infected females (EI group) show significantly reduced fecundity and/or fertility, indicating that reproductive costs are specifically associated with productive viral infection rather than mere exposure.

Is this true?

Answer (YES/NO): NO